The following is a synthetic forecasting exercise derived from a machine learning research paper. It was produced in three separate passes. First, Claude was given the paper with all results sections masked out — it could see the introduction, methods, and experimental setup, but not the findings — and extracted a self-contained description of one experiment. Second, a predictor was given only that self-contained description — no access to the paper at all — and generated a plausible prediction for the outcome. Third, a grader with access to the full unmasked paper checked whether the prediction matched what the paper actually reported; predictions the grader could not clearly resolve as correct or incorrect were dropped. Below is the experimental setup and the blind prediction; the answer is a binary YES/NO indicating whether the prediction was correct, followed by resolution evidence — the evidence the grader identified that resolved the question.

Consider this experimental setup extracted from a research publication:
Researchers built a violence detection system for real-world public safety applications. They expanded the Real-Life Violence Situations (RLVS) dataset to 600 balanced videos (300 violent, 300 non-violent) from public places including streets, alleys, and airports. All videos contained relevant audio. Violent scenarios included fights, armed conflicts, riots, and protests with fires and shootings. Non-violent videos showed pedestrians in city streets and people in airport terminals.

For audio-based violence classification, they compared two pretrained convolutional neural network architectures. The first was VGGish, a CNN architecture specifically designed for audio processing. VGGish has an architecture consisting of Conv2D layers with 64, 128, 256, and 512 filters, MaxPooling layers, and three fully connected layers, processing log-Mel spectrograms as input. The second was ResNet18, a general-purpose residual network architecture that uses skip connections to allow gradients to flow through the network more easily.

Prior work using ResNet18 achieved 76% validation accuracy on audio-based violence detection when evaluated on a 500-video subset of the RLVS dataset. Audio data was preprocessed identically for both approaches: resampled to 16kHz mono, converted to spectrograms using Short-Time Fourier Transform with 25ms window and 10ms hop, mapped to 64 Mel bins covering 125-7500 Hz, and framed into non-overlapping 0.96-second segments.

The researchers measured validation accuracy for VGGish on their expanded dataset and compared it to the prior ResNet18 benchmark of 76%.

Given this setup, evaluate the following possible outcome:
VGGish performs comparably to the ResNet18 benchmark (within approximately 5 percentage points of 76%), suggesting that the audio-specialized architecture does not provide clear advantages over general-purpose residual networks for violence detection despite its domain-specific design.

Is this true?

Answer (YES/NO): NO